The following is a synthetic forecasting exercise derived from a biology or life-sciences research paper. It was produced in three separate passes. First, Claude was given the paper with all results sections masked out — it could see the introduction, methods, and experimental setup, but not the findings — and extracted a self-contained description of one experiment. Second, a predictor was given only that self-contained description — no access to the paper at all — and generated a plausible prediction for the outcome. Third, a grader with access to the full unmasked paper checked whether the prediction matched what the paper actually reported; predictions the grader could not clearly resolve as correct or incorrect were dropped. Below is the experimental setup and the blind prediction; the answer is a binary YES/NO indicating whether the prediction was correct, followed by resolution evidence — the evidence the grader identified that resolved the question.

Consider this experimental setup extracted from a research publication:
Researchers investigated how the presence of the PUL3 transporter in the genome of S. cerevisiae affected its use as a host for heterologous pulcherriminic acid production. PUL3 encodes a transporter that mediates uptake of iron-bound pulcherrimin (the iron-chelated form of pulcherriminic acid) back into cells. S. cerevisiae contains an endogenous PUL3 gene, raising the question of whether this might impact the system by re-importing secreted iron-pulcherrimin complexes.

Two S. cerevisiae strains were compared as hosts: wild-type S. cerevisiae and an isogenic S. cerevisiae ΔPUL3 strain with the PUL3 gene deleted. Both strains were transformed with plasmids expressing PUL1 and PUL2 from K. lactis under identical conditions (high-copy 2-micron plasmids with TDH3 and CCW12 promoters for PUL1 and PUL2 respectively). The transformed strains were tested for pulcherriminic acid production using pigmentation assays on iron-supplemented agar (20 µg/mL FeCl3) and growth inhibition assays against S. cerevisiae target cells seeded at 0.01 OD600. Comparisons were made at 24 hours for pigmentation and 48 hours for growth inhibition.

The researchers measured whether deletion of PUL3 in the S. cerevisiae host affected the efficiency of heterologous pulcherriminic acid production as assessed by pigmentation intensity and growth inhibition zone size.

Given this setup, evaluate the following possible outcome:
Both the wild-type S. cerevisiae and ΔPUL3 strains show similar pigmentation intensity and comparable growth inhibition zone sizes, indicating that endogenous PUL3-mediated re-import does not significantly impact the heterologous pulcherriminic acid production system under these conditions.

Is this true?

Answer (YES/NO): NO